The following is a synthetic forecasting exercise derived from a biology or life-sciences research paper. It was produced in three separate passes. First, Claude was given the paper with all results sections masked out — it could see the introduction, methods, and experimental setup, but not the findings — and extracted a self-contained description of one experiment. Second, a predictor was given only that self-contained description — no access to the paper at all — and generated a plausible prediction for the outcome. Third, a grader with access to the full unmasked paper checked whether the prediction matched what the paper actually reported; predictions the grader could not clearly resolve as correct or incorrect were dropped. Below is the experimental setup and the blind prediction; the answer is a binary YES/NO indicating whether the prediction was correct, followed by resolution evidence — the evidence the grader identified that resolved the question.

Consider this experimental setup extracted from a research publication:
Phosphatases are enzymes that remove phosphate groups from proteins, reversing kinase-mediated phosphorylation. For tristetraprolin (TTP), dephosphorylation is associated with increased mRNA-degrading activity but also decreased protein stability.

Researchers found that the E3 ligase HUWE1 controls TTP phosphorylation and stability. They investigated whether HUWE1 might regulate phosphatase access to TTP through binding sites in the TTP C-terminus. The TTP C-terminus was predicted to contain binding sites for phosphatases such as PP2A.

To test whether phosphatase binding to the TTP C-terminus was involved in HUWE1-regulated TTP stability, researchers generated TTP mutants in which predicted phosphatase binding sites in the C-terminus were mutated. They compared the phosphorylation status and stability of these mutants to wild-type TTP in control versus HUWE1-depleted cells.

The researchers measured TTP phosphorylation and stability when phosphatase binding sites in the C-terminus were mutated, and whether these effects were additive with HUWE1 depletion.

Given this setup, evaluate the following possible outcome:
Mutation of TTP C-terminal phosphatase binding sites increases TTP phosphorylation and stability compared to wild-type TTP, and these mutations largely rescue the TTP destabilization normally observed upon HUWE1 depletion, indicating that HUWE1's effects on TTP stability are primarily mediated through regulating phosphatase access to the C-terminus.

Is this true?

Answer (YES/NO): NO